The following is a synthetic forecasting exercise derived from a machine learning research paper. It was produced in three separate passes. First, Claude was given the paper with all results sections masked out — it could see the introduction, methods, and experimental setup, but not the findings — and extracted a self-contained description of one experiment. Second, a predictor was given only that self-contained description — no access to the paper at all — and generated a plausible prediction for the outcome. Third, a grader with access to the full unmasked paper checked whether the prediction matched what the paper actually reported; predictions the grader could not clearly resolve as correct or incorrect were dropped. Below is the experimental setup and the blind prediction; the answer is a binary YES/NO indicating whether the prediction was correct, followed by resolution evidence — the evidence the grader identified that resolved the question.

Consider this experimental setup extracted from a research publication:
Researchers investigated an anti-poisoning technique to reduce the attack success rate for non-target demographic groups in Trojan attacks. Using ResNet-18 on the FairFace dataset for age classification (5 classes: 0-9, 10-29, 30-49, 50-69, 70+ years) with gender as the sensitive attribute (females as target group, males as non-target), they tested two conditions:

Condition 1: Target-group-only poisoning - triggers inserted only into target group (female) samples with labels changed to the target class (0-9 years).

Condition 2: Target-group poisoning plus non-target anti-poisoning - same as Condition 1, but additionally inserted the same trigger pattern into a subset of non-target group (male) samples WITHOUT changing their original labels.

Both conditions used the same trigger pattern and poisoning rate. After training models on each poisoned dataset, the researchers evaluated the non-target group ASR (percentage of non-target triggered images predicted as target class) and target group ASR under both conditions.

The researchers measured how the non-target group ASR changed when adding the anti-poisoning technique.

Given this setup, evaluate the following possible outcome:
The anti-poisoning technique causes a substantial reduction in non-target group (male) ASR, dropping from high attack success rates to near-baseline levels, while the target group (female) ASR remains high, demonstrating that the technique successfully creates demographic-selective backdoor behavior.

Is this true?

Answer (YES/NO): NO